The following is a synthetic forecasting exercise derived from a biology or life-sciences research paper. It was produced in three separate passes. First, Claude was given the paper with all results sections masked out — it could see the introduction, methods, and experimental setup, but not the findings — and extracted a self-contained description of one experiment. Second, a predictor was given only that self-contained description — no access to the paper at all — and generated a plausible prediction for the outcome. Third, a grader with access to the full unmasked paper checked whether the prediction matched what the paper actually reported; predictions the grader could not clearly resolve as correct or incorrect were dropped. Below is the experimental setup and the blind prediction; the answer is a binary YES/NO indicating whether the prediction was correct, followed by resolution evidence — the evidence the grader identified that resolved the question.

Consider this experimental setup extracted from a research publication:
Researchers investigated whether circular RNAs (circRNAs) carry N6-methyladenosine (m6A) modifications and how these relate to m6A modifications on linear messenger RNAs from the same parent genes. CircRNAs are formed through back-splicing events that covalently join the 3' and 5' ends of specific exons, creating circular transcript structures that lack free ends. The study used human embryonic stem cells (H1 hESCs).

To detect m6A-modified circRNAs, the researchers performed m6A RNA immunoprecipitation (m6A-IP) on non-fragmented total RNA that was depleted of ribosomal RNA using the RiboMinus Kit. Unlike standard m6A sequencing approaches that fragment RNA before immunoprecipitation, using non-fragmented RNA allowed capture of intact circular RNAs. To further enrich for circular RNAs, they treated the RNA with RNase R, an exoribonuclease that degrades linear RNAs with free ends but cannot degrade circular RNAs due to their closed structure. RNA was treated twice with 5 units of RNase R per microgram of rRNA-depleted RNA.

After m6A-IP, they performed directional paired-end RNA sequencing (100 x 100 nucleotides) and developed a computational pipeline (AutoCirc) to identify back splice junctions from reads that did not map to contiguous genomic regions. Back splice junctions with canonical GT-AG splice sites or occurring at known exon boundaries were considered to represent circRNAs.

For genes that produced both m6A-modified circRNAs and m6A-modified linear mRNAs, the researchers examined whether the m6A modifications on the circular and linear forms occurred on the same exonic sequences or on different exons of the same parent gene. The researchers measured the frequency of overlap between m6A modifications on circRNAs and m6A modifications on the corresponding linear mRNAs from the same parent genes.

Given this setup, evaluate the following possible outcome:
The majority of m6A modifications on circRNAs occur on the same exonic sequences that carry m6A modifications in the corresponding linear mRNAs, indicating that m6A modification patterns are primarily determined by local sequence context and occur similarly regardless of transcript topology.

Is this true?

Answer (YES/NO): NO